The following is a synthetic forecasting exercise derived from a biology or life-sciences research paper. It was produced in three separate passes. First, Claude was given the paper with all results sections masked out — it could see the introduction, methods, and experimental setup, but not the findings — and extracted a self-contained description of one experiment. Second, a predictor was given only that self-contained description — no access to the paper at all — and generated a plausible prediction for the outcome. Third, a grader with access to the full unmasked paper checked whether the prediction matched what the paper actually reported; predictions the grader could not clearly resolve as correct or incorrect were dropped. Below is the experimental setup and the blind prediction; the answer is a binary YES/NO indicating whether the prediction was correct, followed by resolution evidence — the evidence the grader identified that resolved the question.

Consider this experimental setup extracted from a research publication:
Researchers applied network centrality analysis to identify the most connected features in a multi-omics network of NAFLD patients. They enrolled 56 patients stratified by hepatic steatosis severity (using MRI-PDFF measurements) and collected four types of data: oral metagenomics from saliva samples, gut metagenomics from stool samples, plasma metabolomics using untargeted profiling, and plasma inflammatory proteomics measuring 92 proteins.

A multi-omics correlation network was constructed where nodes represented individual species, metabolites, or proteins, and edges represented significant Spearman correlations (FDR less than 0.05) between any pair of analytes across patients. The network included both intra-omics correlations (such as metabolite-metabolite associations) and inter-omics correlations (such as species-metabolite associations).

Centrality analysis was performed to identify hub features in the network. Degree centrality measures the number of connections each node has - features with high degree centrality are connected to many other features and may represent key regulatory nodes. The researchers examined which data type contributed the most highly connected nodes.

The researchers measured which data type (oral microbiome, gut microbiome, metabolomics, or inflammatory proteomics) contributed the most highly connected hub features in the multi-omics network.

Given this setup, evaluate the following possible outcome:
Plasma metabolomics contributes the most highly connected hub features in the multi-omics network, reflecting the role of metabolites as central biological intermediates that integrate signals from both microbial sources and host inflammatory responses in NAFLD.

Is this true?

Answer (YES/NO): YES